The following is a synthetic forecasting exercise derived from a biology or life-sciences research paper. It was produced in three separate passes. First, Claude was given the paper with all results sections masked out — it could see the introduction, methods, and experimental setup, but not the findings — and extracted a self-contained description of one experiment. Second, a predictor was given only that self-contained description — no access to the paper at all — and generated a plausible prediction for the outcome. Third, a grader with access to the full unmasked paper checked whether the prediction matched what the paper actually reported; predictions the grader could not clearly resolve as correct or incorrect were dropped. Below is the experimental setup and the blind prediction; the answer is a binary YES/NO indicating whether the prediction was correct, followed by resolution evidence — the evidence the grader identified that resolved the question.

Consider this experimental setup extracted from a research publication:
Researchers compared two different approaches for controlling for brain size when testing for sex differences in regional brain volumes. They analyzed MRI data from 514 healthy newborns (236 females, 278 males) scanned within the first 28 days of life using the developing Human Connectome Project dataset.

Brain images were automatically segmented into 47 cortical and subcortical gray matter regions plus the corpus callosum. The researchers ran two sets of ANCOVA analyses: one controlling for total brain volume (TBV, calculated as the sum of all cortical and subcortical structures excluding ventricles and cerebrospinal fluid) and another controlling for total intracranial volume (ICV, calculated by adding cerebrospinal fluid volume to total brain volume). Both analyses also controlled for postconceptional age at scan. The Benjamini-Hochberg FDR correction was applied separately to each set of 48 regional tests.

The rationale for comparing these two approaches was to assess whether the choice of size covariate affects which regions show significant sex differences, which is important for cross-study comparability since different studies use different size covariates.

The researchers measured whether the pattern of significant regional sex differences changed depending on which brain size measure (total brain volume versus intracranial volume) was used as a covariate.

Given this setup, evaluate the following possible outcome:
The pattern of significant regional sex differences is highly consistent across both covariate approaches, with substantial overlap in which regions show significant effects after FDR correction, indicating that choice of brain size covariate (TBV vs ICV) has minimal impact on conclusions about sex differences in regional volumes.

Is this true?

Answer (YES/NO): NO